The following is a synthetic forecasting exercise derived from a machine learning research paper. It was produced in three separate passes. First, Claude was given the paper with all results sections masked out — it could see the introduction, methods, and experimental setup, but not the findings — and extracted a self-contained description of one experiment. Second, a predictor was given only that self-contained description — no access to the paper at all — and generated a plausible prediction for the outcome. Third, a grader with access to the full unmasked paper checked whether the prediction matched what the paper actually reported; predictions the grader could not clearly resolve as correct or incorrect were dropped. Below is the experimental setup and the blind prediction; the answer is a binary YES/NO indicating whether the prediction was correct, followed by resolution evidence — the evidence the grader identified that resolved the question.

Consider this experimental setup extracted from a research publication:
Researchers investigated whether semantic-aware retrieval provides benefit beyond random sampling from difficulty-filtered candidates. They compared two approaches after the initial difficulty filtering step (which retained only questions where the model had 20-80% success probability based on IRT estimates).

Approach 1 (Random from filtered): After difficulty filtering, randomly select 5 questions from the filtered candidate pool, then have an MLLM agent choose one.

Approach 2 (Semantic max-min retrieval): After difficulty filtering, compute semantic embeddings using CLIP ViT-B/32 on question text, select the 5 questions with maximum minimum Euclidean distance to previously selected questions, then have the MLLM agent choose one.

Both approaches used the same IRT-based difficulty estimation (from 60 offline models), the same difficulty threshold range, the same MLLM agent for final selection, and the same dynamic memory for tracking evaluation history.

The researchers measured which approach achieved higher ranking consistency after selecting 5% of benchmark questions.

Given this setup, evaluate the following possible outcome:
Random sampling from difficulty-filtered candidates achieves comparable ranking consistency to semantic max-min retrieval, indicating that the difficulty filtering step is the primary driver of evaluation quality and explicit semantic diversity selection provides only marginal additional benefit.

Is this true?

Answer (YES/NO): NO